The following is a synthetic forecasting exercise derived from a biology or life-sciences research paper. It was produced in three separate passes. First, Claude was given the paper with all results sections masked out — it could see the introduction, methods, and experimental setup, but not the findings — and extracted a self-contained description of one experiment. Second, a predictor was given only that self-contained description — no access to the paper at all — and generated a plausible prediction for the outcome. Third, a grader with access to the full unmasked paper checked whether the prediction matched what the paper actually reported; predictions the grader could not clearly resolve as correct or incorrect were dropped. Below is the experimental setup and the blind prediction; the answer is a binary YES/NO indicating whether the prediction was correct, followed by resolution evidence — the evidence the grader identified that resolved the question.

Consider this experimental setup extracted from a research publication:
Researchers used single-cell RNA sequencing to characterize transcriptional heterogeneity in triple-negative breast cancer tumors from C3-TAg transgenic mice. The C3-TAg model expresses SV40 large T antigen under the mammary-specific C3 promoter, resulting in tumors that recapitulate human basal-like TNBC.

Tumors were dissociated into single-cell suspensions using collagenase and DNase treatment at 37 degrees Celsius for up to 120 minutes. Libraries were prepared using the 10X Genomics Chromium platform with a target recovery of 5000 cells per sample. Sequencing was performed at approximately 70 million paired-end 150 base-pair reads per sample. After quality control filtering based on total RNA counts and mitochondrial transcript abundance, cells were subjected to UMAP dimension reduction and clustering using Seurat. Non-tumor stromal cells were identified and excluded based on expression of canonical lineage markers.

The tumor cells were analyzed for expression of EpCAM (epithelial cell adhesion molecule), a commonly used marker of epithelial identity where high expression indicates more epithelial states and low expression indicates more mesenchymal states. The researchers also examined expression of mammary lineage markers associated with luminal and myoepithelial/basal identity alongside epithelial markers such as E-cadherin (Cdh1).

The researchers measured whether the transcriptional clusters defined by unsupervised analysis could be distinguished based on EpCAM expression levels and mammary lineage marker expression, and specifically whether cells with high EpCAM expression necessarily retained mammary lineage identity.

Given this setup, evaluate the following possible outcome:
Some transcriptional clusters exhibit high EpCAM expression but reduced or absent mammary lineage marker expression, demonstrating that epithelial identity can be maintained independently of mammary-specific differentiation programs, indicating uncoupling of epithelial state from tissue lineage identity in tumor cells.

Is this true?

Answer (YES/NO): YES